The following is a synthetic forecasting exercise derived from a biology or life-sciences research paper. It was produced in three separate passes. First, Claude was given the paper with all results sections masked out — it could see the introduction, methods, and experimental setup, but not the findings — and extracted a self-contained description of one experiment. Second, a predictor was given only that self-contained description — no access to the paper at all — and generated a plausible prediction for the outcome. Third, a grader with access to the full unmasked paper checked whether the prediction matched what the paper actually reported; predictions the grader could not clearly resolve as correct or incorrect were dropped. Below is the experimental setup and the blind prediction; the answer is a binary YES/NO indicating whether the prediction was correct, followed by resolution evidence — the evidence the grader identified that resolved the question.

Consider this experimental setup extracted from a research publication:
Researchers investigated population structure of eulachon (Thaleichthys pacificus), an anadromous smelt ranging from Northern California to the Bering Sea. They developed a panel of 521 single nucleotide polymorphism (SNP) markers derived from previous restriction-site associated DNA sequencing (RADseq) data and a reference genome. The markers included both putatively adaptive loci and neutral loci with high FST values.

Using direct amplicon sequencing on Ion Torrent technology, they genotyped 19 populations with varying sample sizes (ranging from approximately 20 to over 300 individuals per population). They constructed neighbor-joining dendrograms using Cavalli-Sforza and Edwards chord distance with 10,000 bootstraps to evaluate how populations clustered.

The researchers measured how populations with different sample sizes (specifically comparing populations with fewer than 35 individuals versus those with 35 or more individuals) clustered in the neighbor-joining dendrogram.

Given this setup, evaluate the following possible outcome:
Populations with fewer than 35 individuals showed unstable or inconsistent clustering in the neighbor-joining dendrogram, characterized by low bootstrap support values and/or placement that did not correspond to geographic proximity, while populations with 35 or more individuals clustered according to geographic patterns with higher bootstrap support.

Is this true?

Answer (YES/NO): YES